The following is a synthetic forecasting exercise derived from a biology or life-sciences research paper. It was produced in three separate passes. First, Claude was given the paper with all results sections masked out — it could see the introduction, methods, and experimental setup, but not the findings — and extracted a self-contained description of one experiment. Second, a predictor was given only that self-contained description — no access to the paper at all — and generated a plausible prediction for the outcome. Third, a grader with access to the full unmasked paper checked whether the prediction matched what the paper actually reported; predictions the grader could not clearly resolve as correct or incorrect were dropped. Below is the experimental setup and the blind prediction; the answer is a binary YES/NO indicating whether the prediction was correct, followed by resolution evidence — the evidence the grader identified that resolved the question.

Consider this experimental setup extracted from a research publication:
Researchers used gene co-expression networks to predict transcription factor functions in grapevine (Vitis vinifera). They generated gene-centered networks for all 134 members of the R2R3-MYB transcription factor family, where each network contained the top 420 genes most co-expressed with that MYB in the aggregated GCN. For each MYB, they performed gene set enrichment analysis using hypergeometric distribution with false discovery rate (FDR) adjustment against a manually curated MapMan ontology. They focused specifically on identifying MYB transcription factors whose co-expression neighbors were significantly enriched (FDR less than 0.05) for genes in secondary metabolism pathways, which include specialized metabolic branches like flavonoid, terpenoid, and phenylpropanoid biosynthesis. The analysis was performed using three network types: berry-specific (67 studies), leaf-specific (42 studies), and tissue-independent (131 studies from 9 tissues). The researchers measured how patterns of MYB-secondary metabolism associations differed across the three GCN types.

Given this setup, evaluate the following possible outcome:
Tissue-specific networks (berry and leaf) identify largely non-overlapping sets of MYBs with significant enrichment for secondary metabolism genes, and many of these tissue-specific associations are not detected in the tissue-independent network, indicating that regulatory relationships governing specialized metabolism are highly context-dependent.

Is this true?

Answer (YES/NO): NO